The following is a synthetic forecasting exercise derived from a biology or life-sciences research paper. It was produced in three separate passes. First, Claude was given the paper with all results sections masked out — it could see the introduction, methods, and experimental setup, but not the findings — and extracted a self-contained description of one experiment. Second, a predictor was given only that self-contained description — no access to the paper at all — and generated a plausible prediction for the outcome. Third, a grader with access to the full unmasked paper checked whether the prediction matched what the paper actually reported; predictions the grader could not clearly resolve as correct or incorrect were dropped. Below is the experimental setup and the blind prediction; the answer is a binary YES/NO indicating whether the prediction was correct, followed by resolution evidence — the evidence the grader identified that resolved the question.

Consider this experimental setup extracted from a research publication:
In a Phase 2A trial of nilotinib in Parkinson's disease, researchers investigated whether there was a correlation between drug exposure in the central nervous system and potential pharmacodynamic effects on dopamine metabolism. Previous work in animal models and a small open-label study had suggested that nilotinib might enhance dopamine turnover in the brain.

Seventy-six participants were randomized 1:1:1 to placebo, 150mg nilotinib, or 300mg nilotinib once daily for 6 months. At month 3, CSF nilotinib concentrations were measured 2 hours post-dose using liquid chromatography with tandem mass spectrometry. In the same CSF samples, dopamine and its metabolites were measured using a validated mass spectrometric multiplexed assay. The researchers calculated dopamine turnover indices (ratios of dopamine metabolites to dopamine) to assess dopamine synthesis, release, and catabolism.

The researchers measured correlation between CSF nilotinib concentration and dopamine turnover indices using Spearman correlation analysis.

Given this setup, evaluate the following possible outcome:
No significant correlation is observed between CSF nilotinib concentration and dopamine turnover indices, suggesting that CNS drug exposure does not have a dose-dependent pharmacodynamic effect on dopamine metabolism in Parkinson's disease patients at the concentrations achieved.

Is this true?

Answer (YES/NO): YES